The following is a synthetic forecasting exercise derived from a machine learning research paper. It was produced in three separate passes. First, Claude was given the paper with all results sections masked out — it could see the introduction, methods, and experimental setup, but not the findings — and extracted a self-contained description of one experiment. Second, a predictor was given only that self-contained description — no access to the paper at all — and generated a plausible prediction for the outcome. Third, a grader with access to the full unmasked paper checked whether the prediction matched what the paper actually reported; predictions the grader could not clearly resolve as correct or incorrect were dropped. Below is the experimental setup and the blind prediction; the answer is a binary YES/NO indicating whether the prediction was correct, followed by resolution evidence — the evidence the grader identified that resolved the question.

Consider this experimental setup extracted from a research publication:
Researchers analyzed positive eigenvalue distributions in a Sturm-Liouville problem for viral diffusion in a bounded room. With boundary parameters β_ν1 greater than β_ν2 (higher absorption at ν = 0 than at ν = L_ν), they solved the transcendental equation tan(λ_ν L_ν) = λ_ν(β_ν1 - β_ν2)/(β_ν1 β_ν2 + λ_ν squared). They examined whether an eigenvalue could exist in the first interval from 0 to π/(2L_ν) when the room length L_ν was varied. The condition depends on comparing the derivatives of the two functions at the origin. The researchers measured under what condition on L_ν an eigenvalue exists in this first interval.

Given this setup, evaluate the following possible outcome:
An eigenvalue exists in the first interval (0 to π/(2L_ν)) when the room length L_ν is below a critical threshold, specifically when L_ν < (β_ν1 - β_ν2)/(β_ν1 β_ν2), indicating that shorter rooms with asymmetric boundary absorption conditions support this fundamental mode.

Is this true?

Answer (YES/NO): YES